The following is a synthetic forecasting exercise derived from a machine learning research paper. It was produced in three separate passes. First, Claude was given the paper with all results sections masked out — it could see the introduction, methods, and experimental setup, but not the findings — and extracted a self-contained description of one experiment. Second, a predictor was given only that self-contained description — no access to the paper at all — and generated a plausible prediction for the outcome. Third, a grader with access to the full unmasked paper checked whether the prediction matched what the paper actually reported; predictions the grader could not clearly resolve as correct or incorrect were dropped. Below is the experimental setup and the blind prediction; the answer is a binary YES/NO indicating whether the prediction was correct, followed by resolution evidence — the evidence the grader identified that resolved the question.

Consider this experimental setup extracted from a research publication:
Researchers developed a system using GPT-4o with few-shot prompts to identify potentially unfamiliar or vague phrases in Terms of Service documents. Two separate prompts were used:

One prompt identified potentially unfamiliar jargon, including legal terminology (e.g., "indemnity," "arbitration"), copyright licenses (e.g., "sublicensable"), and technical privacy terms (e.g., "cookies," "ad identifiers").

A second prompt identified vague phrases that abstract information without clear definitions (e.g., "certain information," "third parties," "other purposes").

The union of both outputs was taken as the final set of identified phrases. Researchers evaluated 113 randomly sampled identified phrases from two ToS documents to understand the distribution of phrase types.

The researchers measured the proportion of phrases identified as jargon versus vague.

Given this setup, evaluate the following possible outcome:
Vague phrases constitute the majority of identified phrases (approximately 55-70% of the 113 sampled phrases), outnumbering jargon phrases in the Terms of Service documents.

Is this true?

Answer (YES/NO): NO